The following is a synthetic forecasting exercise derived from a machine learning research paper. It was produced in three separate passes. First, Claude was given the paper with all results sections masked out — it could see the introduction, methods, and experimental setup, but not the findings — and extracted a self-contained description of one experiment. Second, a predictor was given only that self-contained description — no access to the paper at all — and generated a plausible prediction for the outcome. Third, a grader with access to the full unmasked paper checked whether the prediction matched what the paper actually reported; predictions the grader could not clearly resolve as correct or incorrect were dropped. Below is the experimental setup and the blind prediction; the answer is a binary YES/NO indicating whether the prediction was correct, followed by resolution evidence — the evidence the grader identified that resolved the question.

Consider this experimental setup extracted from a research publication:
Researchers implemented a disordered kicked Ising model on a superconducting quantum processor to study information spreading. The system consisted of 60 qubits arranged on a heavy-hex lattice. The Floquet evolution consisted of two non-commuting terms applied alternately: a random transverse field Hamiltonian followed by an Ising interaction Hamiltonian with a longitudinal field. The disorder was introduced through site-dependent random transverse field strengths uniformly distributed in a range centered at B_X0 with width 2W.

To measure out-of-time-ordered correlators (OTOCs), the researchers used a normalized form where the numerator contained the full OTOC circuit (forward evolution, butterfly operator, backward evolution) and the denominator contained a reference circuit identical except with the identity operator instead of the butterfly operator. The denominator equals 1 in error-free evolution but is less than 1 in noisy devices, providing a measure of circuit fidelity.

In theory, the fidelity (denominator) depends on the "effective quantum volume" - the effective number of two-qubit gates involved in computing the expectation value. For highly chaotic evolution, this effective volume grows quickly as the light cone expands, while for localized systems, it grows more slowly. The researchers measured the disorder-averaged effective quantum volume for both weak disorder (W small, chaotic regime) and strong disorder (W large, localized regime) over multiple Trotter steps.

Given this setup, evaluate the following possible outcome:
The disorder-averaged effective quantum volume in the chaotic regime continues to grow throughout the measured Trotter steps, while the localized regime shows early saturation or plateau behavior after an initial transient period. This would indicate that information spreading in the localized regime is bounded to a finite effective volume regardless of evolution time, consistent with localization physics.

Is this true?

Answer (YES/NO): NO